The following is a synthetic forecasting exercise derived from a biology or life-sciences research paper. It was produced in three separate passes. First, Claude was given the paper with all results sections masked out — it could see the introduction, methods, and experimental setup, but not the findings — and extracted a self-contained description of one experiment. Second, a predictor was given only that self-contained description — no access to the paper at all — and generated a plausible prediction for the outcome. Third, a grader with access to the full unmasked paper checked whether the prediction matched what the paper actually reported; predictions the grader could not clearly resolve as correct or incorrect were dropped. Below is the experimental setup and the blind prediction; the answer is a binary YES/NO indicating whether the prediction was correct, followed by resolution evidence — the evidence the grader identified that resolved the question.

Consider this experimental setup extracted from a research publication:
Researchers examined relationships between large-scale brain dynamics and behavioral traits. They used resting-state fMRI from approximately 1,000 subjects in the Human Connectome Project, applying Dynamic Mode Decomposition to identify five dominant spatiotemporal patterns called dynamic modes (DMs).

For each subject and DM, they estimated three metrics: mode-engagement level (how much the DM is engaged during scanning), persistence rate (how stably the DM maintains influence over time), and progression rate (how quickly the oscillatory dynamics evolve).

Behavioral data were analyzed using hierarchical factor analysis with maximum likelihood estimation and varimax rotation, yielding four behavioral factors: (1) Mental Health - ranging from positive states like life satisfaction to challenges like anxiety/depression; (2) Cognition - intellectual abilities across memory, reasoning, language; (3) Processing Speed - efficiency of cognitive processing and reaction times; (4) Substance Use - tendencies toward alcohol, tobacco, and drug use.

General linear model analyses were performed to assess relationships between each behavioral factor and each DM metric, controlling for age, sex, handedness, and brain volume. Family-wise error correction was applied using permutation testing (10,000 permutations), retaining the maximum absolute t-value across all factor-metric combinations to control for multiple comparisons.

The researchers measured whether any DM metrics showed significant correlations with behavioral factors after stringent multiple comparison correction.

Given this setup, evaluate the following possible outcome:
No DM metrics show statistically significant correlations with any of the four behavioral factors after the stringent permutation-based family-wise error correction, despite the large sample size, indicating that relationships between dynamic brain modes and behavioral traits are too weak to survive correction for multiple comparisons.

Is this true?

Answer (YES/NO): NO